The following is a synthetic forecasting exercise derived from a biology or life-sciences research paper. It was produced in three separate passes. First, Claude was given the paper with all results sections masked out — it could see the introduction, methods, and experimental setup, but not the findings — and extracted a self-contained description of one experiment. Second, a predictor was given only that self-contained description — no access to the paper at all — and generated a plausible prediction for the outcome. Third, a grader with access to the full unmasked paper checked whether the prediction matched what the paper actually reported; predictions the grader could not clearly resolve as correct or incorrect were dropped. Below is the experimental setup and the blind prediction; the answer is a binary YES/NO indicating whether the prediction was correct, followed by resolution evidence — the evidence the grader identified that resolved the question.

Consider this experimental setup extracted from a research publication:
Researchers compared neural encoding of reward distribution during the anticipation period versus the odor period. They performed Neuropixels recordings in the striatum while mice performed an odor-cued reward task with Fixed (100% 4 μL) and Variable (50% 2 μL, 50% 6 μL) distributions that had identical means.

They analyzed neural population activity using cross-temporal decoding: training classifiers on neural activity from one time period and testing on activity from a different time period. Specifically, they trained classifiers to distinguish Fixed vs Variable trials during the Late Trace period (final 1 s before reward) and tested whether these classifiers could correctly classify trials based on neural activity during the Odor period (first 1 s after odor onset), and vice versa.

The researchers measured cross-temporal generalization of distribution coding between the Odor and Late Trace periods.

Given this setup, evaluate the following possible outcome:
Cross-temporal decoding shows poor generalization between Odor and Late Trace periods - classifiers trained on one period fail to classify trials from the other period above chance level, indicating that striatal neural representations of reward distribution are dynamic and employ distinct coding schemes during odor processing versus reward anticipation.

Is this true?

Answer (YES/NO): NO